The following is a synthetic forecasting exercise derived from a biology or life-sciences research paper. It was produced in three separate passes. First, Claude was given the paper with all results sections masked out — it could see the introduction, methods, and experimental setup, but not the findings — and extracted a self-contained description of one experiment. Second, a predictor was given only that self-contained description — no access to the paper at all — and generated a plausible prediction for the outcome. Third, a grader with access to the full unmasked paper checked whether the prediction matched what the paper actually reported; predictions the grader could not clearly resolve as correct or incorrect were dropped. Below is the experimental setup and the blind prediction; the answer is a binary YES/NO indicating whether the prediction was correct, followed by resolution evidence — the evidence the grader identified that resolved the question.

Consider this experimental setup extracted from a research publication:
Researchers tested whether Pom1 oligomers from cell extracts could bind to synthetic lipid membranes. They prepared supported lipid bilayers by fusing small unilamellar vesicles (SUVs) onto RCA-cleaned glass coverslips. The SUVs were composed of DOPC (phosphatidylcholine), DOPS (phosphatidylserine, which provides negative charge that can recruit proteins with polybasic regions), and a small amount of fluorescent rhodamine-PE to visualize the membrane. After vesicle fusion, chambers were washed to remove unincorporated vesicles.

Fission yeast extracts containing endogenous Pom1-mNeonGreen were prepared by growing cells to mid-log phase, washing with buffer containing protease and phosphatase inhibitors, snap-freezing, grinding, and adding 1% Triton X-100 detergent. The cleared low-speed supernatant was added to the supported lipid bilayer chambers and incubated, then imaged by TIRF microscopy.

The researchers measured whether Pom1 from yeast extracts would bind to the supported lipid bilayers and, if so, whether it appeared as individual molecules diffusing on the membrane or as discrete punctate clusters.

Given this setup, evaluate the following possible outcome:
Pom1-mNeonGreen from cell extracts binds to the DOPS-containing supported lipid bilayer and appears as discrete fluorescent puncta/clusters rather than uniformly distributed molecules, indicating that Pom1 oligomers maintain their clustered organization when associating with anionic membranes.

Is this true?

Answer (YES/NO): YES